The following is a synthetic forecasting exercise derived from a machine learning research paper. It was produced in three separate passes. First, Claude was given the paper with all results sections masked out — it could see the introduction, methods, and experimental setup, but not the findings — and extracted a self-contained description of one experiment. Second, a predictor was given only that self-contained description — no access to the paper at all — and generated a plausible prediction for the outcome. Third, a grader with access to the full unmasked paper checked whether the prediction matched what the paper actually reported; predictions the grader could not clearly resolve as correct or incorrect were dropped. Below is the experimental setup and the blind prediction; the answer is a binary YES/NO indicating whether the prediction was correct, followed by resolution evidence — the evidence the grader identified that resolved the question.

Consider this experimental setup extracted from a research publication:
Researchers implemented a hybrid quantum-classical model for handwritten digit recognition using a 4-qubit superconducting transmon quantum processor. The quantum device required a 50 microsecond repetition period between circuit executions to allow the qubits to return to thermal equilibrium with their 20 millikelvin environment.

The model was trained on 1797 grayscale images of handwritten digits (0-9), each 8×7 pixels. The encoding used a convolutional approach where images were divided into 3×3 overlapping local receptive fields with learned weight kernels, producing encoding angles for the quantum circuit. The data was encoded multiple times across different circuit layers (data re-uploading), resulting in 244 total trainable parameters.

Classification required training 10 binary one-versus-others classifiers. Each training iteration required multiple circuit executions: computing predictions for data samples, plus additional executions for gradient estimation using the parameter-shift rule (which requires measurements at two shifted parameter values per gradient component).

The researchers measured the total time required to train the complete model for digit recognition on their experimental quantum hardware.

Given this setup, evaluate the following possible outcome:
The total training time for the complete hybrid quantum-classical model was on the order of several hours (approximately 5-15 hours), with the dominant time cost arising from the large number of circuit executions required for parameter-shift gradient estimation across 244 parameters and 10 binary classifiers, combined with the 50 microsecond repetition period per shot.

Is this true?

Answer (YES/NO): NO